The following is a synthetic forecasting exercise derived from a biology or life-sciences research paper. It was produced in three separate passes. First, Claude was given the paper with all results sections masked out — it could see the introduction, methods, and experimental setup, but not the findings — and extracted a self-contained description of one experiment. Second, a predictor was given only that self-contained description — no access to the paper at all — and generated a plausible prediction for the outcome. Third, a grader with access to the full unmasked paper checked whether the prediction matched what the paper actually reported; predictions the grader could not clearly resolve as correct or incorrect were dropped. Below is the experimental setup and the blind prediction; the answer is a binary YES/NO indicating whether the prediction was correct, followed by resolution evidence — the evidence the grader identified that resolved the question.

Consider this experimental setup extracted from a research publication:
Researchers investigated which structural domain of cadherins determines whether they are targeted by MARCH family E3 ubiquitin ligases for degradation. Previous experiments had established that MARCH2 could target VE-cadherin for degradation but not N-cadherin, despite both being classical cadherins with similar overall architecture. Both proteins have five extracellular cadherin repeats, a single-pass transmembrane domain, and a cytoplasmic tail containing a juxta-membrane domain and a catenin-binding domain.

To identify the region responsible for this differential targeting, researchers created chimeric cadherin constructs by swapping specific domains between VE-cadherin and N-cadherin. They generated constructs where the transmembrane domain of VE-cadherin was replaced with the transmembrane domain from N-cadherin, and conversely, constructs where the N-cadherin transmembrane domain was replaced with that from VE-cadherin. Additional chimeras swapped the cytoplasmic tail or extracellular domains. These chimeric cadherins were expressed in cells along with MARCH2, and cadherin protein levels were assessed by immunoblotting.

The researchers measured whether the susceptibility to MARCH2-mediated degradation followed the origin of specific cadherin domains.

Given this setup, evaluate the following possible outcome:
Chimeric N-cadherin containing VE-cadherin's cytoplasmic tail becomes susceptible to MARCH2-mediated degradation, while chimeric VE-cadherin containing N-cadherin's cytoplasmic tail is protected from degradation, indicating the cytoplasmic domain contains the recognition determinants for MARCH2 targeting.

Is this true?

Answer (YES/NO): NO